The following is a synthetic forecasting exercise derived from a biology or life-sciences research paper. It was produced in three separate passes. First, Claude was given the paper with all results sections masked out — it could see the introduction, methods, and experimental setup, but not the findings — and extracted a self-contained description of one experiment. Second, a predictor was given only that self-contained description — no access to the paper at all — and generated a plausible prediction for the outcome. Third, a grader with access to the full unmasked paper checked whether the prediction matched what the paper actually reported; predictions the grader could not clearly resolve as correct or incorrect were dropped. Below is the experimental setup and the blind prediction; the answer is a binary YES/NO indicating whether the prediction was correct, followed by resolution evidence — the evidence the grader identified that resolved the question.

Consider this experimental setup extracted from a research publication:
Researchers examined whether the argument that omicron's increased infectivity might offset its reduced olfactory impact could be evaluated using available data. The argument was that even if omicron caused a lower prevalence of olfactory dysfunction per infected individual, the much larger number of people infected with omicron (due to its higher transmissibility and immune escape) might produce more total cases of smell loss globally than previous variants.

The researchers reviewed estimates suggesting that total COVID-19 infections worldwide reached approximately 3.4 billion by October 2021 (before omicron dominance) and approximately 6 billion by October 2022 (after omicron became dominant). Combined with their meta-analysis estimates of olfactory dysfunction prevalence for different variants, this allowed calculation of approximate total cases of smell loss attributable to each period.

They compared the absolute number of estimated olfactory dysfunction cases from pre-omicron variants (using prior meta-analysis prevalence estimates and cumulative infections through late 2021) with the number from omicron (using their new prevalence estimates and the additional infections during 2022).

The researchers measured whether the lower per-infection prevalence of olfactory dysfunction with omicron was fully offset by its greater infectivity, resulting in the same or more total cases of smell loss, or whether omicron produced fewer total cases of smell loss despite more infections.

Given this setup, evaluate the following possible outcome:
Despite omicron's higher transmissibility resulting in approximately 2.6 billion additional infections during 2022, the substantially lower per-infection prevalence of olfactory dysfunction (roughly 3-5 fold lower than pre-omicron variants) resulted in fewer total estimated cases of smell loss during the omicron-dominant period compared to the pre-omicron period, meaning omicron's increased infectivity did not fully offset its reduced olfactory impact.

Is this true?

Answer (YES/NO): YES